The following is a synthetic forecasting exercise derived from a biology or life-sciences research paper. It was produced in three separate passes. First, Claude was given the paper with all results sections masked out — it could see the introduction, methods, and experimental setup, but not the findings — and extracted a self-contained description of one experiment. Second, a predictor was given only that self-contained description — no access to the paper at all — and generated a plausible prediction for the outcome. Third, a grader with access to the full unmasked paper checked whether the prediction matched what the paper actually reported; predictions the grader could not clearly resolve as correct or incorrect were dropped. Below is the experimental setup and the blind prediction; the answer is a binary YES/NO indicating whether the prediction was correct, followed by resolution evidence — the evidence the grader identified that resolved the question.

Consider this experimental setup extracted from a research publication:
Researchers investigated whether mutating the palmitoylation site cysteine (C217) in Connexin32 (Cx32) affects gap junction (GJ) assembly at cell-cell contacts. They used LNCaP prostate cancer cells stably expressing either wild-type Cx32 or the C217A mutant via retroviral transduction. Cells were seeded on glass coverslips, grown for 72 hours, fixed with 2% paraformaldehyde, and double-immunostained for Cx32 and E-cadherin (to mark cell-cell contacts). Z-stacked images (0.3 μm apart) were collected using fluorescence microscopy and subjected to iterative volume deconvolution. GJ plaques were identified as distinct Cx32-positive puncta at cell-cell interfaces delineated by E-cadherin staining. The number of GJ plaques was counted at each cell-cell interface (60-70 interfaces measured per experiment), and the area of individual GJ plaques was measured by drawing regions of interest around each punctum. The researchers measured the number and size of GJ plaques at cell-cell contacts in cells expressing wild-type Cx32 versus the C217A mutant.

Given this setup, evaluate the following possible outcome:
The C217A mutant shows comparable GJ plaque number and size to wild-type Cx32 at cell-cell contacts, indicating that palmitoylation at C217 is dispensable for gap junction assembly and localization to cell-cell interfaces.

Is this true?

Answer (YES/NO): YES